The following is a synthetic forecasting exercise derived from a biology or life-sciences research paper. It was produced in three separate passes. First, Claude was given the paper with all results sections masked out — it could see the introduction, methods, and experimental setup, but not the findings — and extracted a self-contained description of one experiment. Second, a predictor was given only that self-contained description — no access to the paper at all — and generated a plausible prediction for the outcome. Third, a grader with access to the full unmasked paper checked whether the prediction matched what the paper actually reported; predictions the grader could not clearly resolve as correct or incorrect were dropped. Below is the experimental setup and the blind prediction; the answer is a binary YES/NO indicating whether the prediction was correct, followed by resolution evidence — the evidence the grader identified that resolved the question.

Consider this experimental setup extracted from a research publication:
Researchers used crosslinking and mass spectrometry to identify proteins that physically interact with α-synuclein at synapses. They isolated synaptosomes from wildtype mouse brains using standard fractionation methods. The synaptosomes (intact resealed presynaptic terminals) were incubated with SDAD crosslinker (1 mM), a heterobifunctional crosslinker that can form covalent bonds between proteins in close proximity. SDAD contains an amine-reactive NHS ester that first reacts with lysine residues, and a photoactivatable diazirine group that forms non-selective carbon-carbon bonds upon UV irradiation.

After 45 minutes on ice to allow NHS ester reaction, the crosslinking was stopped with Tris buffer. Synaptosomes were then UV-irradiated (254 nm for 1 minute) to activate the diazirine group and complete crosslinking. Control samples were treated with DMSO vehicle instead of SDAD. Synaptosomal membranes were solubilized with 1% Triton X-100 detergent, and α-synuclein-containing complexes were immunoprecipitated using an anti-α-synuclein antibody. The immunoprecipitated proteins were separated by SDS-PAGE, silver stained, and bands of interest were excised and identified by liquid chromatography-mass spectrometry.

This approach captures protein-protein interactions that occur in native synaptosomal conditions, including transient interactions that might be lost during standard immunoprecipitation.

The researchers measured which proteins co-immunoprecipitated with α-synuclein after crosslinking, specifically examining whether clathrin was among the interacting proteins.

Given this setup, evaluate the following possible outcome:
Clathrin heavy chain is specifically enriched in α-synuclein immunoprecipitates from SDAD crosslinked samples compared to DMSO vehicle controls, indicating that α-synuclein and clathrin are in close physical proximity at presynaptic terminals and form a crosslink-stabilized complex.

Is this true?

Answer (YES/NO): NO